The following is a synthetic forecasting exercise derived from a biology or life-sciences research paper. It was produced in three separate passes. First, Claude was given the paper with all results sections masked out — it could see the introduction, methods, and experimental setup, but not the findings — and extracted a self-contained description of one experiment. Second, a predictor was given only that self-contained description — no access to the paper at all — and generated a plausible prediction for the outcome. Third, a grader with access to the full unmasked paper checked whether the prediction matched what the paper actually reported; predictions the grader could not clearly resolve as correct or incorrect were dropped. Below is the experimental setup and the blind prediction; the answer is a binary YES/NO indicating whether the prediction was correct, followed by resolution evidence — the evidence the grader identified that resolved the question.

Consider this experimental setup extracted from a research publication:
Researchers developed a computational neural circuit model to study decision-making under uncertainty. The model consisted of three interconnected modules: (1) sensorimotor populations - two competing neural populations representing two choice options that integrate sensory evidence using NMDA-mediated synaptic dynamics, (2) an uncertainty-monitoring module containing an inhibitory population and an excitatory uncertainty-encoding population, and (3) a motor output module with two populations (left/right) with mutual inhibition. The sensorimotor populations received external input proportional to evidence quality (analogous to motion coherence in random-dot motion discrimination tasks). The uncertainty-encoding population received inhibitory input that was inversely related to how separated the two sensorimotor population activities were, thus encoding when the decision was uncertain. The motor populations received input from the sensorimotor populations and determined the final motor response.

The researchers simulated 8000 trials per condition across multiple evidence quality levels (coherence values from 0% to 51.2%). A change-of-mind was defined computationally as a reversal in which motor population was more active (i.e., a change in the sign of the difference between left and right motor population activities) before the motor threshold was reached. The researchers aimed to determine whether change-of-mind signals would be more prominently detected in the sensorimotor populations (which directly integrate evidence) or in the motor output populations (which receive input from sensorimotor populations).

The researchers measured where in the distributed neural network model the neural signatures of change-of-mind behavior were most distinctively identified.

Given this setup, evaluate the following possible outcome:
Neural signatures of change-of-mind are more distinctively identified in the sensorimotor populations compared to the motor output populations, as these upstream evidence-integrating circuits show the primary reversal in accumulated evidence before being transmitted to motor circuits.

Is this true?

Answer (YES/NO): NO